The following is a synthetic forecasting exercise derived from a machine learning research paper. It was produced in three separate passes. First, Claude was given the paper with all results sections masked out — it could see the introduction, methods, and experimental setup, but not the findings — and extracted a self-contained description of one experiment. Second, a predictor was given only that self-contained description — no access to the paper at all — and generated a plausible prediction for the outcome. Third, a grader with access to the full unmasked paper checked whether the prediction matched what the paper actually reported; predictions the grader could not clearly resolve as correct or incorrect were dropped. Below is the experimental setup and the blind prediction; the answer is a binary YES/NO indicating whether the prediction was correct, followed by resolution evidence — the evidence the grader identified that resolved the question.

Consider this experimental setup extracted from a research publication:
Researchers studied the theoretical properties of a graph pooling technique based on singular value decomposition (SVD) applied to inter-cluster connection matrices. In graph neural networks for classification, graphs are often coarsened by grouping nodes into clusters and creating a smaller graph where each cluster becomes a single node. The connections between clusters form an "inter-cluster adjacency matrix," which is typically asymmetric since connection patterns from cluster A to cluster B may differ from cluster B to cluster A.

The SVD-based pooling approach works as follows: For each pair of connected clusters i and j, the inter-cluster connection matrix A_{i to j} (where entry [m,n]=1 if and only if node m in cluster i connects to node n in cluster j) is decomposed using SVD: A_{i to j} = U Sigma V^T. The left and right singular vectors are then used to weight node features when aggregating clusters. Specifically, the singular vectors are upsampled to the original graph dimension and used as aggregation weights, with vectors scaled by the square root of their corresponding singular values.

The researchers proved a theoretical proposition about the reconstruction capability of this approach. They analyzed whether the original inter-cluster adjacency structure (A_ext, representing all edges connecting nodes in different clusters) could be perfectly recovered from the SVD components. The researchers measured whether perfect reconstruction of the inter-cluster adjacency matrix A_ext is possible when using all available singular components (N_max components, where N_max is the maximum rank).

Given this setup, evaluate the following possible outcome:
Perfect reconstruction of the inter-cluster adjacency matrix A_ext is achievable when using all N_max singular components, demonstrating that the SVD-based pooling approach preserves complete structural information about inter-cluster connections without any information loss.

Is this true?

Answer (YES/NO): YES